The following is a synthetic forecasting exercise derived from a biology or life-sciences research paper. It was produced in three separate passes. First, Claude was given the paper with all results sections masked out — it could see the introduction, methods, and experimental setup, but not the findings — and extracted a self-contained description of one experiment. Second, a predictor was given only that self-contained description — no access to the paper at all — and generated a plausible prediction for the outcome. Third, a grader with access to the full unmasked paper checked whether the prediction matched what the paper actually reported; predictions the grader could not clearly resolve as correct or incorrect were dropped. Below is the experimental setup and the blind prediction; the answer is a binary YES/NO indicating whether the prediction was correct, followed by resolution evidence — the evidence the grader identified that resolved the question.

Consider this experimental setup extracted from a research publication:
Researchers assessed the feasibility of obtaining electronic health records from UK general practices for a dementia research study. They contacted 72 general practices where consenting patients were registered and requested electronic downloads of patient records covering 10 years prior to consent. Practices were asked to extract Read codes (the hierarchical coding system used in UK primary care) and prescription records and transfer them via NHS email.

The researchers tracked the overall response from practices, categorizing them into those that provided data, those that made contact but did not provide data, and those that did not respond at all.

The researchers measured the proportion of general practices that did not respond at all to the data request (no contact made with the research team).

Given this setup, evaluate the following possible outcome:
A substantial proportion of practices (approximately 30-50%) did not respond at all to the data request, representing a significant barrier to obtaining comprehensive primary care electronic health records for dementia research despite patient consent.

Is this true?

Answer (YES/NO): YES